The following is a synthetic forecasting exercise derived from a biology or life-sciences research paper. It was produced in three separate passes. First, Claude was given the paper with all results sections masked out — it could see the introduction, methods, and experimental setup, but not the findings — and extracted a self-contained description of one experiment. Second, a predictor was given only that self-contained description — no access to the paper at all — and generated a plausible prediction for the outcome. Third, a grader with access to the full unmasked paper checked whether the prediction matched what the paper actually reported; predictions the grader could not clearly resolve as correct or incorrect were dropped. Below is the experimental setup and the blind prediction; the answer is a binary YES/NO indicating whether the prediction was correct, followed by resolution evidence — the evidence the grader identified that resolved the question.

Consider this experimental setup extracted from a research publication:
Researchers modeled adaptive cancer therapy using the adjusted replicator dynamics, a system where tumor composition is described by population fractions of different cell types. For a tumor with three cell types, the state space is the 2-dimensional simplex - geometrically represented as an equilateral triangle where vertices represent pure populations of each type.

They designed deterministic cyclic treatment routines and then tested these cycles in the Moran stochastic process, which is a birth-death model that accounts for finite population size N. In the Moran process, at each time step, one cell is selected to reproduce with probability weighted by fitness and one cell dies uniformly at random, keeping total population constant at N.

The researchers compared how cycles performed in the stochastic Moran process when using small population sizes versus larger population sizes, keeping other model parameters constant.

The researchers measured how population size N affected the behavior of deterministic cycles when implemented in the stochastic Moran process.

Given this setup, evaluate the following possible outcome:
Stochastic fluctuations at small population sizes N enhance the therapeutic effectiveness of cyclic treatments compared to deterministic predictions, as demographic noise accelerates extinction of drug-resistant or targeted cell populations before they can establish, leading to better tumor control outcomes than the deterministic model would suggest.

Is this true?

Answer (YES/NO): NO